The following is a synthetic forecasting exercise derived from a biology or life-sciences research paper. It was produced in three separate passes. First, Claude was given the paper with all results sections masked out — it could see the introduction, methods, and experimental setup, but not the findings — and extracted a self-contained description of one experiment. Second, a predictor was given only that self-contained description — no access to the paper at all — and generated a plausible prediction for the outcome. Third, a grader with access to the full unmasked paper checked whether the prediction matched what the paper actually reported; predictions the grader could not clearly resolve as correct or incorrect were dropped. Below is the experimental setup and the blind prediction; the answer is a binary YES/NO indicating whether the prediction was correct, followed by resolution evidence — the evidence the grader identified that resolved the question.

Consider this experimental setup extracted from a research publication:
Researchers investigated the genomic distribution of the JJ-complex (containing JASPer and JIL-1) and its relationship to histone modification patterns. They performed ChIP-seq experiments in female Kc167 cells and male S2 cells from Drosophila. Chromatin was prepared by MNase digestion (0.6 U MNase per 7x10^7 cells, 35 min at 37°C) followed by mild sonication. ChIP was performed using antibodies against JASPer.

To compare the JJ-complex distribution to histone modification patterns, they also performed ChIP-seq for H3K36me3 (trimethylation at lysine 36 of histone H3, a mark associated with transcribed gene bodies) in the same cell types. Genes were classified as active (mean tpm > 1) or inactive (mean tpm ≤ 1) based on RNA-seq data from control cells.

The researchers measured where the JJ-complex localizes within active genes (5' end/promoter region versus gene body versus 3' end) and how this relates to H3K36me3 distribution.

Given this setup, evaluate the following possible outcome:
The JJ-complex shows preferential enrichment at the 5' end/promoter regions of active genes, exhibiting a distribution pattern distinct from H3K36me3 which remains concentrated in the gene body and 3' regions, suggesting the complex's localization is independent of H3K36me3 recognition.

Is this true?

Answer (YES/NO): NO